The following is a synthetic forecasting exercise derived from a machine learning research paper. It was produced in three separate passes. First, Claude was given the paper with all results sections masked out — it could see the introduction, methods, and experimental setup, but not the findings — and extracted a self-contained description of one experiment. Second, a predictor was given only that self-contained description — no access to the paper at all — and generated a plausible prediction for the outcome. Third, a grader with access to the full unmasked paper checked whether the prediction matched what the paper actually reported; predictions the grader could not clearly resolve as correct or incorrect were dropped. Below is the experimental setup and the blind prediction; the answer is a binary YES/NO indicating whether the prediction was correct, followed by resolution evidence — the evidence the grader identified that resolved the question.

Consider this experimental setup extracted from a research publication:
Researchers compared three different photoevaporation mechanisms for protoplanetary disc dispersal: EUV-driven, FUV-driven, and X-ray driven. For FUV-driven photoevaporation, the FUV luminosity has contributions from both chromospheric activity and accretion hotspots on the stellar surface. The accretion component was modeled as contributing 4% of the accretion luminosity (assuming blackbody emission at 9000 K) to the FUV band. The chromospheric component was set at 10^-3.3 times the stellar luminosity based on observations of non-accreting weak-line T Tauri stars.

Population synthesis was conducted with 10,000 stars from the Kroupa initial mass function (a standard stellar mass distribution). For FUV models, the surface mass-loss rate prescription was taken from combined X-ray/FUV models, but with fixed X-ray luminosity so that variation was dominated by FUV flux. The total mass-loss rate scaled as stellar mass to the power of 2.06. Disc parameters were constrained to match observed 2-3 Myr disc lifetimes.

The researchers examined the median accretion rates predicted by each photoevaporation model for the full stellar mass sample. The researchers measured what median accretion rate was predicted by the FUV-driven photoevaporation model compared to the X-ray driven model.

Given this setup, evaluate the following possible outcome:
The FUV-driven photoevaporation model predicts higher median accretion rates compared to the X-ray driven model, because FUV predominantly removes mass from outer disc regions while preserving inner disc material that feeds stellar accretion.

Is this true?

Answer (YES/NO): NO